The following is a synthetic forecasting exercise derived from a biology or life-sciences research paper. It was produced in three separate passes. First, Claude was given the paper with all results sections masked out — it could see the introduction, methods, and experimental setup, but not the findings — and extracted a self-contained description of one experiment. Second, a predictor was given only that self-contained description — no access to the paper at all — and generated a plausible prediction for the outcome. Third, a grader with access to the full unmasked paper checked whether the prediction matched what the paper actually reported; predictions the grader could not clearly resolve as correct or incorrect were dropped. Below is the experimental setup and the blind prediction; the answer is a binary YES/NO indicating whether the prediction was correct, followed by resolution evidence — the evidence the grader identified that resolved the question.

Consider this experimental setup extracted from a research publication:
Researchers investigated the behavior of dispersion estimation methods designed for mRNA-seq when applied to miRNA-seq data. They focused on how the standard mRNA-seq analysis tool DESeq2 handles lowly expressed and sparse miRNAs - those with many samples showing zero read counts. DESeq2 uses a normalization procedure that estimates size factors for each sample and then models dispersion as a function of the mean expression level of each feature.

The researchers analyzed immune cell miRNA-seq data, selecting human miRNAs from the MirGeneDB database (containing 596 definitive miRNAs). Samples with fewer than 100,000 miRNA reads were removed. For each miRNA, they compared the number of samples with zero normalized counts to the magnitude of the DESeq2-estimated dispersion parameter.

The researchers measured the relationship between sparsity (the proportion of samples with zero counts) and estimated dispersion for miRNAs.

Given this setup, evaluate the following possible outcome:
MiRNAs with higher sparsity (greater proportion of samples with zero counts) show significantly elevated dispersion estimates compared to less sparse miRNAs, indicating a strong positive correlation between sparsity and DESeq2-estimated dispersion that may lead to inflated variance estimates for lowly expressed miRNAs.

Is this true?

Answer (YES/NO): YES